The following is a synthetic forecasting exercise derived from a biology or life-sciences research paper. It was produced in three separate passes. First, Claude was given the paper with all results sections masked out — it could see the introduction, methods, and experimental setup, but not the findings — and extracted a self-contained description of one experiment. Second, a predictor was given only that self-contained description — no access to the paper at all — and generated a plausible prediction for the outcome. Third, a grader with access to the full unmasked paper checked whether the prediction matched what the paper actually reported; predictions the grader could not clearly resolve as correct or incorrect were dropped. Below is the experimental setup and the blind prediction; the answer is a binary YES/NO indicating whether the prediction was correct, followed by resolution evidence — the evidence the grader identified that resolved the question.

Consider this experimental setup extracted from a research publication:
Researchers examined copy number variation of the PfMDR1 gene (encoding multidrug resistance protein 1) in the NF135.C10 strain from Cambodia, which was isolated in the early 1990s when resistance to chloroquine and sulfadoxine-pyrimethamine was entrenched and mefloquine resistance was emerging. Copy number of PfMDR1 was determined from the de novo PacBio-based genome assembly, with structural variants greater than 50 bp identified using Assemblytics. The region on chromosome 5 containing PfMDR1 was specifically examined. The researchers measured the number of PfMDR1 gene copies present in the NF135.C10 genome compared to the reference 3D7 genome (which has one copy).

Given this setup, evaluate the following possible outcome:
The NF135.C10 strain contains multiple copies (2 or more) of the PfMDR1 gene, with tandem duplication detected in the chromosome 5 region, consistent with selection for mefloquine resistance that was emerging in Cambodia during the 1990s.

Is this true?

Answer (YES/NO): YES